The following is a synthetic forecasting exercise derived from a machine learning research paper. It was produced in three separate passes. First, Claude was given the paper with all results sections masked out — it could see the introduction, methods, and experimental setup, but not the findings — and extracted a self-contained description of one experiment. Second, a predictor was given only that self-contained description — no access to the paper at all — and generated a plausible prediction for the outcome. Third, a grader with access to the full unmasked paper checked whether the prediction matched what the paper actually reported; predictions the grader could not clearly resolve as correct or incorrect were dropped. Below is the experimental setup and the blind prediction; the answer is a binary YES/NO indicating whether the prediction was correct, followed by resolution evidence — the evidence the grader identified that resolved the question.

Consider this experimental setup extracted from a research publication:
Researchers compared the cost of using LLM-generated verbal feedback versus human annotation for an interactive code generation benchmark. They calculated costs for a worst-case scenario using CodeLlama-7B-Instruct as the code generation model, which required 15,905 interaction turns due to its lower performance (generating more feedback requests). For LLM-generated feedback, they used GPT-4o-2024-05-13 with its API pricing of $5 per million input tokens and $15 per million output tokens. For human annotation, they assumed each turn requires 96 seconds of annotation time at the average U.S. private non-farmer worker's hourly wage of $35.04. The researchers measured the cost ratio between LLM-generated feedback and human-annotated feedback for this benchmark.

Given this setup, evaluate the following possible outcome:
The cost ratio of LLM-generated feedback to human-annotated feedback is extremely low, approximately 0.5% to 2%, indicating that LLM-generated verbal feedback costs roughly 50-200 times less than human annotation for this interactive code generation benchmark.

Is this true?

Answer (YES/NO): YES